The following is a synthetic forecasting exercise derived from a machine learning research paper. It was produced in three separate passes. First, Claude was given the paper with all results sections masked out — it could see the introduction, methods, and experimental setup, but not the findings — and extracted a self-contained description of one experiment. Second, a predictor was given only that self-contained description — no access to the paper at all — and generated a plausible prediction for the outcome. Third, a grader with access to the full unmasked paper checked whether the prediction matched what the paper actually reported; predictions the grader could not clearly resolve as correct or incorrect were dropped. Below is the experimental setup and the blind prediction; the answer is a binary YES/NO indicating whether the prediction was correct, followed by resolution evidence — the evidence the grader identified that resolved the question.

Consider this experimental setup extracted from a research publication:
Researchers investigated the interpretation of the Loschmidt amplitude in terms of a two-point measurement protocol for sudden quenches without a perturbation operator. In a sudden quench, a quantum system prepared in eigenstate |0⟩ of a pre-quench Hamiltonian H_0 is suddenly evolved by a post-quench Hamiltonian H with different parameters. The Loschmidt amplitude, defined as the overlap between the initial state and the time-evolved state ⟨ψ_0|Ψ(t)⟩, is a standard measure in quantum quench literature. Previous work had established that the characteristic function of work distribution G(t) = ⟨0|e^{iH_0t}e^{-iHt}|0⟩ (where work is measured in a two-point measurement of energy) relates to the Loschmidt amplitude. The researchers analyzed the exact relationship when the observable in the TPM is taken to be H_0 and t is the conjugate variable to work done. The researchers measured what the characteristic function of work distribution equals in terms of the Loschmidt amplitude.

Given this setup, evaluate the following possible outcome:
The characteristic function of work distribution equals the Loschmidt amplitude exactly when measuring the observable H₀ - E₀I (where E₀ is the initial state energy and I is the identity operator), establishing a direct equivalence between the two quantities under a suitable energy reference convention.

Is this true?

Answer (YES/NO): YES